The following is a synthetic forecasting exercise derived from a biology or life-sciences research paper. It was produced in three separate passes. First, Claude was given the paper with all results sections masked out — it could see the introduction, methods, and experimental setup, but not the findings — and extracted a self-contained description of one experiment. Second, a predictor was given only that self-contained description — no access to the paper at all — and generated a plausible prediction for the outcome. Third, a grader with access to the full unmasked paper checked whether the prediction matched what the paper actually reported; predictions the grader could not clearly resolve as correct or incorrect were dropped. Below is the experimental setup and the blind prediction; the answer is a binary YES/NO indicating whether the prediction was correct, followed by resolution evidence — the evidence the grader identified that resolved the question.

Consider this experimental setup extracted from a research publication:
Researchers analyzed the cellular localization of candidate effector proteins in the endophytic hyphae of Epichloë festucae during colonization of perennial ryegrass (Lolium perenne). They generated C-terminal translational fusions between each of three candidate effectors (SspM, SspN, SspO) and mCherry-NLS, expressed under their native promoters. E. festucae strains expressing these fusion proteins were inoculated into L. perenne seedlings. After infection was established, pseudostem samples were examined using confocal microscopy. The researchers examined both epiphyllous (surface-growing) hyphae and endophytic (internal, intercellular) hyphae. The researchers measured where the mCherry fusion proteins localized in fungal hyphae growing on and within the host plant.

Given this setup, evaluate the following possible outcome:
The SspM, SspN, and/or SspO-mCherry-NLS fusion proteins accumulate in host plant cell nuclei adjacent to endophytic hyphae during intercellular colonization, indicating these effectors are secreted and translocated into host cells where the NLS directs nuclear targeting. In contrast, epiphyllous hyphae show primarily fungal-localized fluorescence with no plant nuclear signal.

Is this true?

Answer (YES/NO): NO